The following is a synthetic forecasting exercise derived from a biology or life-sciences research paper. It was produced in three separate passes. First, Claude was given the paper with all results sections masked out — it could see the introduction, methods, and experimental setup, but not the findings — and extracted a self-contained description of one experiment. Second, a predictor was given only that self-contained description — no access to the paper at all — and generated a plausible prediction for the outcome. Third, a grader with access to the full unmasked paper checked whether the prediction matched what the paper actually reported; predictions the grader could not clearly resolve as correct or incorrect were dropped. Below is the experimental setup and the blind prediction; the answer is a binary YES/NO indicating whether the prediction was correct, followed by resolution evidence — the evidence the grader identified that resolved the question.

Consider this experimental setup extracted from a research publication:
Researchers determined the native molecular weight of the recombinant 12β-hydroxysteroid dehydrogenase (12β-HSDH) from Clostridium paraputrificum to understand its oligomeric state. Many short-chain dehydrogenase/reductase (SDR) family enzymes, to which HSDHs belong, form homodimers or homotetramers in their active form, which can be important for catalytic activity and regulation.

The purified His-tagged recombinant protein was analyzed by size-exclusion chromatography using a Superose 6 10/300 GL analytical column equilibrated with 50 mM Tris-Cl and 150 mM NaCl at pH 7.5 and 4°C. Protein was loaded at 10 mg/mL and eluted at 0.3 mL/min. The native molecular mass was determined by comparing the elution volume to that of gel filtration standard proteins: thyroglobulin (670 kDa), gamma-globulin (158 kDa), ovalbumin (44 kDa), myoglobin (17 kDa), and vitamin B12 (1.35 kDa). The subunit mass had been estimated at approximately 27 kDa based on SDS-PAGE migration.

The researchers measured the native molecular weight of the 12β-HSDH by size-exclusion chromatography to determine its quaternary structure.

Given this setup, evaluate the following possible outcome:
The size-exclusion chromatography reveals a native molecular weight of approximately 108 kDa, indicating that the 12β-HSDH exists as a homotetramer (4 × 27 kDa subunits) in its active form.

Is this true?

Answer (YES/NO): NO